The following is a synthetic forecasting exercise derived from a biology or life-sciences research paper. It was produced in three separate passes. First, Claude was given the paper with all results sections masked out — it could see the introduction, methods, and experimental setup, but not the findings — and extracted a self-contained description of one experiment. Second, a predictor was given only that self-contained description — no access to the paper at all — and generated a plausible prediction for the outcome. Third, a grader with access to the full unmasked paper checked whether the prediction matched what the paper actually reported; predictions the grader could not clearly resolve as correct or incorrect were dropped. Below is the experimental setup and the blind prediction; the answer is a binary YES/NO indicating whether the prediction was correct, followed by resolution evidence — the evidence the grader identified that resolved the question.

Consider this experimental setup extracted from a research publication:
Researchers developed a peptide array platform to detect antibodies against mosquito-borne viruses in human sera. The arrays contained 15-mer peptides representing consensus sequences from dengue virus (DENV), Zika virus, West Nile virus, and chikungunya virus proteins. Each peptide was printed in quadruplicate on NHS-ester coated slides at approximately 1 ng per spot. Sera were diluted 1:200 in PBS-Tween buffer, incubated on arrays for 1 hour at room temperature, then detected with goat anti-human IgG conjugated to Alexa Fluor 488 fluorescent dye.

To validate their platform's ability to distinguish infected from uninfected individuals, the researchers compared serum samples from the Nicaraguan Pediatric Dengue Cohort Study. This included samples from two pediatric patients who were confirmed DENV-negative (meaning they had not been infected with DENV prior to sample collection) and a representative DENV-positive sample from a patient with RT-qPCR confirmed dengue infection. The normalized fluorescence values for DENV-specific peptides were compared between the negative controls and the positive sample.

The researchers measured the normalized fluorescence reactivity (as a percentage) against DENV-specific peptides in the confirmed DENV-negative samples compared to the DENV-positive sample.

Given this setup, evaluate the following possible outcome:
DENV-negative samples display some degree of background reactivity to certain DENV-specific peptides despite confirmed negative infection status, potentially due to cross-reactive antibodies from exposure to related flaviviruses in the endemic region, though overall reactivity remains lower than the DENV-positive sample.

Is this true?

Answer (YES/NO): NO